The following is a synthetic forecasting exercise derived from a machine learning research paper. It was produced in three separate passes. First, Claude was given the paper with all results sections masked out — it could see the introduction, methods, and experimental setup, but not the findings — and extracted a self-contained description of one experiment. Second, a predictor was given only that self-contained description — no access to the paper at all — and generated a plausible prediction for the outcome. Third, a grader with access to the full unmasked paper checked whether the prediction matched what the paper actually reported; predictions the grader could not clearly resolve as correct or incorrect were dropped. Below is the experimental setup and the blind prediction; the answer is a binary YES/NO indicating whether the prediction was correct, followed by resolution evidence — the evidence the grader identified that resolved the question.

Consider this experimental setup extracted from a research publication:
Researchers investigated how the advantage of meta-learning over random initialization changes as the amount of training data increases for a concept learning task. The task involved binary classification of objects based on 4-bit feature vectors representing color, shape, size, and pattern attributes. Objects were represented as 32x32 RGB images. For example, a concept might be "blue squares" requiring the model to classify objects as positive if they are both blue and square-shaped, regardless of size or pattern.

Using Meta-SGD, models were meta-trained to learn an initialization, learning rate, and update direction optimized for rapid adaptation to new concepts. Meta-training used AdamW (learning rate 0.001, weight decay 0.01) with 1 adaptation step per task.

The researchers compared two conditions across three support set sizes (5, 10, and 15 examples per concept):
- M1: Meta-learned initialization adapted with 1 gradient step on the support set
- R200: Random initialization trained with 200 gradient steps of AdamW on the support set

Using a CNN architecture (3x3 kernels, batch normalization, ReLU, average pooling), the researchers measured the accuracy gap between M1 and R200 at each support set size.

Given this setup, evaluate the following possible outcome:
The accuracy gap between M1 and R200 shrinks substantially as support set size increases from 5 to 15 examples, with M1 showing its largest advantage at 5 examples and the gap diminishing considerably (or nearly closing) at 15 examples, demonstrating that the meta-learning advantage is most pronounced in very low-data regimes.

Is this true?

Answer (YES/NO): NO